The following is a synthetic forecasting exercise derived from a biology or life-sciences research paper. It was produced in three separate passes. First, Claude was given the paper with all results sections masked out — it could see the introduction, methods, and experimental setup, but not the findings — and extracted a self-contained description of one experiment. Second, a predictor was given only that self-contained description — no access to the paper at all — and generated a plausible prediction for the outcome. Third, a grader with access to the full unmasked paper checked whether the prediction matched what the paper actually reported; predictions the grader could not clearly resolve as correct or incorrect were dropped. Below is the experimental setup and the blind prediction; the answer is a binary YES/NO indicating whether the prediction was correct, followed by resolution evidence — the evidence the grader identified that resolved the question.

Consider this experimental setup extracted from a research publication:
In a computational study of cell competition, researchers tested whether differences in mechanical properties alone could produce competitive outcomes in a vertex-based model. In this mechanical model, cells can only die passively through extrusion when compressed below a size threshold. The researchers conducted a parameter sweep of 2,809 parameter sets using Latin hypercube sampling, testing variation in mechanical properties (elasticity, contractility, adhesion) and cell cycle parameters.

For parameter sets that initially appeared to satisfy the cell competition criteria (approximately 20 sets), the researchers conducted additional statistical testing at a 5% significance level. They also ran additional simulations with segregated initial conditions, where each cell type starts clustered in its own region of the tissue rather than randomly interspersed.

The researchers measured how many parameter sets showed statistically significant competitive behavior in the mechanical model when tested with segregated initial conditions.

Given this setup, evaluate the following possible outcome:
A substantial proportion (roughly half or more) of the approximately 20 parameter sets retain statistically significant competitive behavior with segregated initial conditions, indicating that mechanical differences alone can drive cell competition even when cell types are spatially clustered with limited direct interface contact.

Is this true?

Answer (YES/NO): NO